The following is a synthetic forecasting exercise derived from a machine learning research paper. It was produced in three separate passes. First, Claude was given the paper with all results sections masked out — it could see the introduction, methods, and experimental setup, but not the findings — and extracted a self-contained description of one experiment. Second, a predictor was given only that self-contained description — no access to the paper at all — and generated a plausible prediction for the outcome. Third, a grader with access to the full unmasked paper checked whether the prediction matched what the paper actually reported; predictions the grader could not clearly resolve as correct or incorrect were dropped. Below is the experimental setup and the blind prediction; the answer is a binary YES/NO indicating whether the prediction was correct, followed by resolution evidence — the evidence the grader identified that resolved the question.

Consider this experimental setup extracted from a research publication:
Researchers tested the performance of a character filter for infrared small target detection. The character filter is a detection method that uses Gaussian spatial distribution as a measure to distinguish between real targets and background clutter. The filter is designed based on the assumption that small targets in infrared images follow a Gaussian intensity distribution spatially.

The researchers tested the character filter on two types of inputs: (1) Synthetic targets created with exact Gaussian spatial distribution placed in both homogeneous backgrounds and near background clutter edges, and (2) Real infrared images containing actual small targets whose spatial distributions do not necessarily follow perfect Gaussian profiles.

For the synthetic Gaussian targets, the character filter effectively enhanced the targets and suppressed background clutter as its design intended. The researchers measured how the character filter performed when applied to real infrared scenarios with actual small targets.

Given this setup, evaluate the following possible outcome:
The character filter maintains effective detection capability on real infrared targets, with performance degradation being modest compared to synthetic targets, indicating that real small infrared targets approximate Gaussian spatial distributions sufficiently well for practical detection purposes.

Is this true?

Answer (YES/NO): NO